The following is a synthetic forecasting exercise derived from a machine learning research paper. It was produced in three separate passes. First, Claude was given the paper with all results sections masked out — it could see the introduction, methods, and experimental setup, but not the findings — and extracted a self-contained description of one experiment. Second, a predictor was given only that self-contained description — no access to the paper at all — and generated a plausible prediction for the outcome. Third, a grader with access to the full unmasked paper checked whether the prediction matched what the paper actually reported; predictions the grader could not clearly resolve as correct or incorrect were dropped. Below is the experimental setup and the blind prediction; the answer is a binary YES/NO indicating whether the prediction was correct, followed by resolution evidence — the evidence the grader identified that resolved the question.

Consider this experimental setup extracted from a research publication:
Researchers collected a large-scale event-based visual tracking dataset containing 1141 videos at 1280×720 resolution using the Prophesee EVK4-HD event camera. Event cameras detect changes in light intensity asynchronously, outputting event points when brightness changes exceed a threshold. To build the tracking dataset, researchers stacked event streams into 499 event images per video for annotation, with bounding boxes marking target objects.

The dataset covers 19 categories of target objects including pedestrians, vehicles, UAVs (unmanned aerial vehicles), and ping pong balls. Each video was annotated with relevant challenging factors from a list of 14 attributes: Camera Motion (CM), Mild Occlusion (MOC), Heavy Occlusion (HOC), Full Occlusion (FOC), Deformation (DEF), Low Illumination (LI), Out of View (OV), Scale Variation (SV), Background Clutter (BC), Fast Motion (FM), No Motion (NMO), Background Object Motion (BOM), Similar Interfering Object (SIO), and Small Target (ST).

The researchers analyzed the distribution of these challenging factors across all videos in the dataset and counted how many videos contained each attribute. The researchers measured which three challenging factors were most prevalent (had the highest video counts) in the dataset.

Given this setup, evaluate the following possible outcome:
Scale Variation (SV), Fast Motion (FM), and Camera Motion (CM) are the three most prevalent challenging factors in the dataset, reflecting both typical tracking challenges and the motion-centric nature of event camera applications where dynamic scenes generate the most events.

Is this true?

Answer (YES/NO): NO